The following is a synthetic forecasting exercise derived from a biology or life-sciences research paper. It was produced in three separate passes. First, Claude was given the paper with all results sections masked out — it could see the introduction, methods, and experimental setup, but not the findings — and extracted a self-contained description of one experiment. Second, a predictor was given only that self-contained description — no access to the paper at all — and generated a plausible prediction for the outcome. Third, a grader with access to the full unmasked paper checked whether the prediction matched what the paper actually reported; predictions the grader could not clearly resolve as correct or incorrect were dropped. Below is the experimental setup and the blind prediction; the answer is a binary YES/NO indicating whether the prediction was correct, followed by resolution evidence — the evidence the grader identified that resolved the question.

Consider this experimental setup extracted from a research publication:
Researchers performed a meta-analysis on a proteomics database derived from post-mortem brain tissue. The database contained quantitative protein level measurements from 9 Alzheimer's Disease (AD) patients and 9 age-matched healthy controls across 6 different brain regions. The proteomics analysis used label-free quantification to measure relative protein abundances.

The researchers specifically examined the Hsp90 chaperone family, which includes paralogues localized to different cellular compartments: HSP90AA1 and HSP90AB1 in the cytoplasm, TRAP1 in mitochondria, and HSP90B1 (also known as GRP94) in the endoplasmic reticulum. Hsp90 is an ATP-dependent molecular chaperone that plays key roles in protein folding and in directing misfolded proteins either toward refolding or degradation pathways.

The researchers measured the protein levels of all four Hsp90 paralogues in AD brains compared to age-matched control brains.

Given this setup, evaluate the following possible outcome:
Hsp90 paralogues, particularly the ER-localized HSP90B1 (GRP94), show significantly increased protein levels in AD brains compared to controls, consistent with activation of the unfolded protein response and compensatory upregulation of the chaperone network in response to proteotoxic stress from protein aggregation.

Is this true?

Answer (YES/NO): NO